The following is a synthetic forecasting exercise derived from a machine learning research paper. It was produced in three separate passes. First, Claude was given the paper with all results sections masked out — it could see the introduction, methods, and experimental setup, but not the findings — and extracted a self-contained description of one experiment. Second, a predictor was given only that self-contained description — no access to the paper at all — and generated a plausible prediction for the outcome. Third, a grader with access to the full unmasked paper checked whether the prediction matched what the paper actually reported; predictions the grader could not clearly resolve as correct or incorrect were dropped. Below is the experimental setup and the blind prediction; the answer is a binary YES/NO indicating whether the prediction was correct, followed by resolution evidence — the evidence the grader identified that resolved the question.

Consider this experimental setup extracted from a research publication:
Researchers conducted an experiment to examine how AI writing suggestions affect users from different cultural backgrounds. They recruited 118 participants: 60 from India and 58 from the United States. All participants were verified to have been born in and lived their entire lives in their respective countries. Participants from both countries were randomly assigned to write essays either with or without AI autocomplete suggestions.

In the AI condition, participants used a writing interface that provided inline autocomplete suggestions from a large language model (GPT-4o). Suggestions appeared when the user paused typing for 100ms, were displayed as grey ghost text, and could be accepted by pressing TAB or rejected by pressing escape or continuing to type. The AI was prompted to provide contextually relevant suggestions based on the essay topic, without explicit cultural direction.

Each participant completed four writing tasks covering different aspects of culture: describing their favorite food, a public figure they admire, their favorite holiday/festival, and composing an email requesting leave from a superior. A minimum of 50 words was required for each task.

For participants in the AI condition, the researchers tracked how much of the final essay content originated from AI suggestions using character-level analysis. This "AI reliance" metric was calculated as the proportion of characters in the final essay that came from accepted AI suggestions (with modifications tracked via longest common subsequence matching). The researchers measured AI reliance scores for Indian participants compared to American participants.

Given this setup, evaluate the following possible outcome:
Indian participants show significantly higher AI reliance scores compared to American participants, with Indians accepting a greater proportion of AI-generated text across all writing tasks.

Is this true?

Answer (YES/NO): YES